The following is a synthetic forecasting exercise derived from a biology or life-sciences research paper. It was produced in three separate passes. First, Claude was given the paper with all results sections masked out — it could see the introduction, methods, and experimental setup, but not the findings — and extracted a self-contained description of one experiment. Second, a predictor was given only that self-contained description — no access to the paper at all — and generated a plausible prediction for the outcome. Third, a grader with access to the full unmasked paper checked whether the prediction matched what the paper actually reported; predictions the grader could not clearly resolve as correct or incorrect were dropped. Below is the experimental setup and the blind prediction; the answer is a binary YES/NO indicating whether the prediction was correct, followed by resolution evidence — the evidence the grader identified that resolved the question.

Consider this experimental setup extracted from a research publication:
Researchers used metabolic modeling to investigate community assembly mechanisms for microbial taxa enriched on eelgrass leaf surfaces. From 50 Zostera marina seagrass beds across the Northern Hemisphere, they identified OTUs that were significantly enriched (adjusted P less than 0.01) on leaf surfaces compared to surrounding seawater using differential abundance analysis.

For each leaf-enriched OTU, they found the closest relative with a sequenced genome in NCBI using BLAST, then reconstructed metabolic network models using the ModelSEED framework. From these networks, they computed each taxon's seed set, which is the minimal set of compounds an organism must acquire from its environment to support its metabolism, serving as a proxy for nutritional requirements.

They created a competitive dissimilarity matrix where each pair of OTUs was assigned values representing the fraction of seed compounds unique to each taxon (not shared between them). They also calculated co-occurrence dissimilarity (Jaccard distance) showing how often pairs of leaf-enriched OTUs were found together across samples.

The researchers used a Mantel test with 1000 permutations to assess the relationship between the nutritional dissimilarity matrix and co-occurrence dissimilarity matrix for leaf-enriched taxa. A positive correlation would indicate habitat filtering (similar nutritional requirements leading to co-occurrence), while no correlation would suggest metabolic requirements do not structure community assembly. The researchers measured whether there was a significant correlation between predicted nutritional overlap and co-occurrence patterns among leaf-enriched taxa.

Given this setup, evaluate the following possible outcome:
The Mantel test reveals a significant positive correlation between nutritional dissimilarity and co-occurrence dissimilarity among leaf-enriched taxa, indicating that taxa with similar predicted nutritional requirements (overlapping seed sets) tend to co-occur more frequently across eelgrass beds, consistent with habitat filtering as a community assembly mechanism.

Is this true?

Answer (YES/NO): NO